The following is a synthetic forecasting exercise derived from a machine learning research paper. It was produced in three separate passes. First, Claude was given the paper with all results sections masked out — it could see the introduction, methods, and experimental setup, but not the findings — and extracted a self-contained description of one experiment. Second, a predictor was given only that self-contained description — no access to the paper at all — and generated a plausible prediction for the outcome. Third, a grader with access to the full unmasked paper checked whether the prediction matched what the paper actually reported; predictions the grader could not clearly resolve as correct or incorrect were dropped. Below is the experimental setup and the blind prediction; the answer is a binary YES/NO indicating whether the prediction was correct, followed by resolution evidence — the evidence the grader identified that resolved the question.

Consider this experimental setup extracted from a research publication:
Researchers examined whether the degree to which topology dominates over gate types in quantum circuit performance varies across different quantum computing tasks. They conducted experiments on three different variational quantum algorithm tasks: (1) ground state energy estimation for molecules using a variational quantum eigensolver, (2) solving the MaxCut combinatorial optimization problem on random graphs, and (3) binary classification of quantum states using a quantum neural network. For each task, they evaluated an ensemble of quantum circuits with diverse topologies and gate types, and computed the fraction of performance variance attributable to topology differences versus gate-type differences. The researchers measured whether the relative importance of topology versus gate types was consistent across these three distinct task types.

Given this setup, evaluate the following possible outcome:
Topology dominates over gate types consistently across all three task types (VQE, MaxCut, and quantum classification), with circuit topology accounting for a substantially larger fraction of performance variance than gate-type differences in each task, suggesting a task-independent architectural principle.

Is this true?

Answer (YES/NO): YES